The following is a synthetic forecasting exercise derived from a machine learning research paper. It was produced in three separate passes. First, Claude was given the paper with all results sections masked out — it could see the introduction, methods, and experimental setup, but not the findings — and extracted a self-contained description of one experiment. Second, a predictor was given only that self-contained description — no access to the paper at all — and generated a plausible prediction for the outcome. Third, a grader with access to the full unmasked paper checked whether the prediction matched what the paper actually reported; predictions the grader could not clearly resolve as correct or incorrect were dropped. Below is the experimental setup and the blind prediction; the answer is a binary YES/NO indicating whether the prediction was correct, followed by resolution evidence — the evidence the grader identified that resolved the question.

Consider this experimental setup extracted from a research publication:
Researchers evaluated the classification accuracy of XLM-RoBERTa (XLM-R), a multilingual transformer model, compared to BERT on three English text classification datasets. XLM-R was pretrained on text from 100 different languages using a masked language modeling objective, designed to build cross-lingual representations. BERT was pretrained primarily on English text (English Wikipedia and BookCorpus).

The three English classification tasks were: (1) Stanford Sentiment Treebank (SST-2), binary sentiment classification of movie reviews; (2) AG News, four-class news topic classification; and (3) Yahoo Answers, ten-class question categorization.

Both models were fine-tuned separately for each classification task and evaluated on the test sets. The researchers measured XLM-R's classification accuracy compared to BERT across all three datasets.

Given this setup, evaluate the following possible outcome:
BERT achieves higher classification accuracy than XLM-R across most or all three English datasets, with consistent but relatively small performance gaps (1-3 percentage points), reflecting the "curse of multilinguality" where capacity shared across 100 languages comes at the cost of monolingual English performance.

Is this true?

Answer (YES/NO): YES